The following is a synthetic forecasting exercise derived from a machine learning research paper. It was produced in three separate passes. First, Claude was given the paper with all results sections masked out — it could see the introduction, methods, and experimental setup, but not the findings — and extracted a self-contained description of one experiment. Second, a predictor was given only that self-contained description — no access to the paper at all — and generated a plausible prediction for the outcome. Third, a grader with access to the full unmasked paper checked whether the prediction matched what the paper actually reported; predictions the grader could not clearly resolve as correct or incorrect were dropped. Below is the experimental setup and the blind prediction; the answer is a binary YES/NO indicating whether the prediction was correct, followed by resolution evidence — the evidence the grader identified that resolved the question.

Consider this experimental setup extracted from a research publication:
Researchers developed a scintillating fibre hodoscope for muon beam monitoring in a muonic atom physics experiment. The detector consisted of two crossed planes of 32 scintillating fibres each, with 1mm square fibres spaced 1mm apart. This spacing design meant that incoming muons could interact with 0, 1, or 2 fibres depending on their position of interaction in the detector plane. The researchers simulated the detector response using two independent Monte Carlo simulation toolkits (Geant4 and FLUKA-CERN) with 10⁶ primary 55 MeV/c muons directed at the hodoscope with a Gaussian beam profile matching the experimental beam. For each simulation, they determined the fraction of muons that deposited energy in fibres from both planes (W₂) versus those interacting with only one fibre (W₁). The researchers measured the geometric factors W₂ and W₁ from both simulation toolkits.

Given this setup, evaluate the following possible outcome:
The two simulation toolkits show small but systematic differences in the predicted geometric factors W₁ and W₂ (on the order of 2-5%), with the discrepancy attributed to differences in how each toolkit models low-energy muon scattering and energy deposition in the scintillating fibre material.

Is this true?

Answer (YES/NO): NO